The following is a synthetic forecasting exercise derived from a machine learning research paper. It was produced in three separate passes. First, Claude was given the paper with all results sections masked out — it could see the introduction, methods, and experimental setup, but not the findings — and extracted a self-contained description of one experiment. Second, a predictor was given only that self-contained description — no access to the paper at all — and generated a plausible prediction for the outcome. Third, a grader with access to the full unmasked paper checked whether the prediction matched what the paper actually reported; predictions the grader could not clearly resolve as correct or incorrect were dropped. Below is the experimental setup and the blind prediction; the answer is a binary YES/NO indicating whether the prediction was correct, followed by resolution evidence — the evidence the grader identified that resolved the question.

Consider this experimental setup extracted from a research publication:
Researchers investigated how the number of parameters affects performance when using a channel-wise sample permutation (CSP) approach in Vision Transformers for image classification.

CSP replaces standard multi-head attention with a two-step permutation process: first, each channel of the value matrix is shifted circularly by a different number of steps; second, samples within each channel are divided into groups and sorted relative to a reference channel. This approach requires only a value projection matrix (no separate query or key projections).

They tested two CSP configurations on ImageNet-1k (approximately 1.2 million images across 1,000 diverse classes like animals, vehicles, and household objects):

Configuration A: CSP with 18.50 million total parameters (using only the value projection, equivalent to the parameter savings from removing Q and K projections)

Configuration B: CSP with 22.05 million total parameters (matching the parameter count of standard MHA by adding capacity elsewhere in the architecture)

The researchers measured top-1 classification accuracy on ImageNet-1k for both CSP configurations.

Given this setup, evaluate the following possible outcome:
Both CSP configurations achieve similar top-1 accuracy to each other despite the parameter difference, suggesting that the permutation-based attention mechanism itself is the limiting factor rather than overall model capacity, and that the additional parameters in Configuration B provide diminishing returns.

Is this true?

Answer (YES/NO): YES